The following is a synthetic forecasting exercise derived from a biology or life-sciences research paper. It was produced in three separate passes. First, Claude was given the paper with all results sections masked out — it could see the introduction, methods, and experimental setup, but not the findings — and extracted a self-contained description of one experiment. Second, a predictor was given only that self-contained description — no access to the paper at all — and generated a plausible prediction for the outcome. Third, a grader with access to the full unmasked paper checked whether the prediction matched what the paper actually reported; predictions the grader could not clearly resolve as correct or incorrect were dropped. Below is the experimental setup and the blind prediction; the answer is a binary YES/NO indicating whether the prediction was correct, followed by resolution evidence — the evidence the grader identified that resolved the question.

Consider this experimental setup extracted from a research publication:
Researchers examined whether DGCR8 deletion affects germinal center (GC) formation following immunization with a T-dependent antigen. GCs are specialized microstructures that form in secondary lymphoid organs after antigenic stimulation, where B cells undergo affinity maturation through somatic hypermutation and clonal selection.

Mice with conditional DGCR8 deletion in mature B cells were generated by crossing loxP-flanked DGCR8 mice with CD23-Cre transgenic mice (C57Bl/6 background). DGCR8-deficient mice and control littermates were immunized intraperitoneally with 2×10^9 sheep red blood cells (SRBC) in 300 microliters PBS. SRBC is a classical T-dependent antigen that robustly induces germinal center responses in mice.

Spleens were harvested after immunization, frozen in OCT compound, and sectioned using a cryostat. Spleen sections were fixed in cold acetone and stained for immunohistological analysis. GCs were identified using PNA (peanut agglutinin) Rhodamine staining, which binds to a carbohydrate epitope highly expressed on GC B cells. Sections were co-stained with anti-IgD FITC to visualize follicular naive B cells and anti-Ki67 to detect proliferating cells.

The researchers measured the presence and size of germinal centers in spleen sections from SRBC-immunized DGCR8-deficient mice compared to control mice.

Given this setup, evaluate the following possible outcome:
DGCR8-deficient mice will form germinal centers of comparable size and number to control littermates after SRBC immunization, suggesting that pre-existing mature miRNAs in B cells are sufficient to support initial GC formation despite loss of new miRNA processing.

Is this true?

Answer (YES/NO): NO